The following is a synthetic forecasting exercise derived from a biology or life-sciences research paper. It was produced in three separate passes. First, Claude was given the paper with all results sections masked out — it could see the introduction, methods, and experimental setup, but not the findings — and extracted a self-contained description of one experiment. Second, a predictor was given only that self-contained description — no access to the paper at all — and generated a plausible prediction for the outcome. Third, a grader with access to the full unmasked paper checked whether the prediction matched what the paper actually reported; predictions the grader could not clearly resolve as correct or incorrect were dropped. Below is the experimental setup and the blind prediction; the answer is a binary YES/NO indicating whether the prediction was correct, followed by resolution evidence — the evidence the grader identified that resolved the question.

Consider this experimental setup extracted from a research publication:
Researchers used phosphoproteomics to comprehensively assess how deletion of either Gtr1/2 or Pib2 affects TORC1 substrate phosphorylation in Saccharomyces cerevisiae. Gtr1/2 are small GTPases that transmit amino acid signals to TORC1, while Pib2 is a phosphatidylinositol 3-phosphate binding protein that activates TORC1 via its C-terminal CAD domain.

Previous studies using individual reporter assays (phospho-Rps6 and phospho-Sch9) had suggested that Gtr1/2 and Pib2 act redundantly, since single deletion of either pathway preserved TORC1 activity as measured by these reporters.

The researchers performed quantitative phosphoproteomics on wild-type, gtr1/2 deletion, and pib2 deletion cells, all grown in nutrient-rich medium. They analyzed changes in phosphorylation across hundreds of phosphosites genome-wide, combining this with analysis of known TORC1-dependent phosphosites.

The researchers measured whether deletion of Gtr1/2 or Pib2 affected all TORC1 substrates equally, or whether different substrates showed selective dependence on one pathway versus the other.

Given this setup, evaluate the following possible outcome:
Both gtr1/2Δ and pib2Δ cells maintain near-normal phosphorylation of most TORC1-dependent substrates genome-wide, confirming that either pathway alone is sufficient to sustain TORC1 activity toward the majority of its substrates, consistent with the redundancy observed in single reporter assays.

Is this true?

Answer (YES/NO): NO